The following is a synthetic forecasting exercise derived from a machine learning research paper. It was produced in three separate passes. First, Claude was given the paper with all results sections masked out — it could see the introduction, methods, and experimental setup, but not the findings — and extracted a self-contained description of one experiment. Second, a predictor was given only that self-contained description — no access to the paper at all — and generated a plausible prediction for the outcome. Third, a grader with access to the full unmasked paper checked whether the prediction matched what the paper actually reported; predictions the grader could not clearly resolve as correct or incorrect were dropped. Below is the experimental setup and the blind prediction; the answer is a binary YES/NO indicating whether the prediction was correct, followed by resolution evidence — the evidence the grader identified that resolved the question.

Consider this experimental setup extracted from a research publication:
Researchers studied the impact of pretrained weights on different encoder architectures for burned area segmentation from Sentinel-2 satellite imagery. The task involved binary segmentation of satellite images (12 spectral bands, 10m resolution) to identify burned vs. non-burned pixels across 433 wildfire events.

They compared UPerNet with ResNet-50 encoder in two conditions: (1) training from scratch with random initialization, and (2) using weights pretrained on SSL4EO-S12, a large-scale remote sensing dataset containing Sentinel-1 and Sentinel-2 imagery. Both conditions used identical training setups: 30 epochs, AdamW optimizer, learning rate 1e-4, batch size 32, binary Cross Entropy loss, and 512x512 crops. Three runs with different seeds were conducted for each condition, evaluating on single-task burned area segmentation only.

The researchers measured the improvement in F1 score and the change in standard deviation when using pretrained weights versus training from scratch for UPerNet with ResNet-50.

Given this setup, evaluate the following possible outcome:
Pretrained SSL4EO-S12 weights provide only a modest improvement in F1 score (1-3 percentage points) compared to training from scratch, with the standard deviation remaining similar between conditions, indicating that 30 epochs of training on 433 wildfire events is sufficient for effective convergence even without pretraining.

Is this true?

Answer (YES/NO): NO